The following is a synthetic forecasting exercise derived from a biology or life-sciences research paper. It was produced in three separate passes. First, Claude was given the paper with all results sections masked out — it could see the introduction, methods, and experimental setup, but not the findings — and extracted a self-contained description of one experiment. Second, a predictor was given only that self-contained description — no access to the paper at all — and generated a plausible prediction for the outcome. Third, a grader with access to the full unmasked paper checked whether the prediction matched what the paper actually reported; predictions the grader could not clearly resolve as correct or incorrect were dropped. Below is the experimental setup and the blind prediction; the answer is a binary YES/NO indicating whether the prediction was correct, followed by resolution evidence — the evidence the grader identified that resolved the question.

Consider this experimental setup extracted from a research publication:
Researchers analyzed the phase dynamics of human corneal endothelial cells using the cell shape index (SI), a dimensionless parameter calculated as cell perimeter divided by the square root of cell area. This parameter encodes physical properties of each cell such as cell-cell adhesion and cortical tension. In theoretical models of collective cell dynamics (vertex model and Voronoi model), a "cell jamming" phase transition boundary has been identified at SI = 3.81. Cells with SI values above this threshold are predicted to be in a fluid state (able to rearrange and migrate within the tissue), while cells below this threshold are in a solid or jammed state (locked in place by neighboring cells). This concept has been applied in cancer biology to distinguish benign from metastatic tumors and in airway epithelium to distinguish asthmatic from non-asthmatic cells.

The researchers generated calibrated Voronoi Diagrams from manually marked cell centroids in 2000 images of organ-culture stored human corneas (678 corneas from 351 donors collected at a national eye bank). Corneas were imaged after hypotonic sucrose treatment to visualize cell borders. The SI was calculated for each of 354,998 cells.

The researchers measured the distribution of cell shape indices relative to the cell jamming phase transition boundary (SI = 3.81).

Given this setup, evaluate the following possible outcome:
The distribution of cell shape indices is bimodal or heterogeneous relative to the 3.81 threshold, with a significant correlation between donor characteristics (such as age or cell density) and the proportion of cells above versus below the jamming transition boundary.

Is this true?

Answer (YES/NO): NO